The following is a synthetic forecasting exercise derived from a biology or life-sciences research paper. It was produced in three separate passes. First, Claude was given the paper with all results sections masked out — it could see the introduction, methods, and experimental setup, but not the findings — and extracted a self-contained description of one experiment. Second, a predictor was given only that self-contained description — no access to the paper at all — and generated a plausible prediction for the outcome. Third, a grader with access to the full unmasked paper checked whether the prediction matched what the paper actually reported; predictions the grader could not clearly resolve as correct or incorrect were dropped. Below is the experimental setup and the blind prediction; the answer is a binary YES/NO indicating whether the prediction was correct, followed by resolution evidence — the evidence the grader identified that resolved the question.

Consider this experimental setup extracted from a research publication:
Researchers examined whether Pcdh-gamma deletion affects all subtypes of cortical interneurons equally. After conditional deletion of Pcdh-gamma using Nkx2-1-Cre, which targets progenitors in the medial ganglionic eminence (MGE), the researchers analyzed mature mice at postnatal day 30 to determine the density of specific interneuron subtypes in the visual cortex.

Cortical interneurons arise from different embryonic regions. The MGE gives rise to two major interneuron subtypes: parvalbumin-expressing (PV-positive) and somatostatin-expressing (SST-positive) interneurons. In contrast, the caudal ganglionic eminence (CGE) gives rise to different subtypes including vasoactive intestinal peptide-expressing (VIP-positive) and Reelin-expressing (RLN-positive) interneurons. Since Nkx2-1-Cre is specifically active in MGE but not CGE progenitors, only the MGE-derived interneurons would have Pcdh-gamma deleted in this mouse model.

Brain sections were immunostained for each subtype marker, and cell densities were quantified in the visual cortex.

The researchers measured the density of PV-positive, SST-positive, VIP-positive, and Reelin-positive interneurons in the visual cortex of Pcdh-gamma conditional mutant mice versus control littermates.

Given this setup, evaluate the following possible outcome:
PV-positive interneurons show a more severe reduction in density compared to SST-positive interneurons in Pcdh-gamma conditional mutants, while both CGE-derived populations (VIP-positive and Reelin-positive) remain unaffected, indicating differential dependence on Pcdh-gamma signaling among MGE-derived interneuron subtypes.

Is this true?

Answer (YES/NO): NO